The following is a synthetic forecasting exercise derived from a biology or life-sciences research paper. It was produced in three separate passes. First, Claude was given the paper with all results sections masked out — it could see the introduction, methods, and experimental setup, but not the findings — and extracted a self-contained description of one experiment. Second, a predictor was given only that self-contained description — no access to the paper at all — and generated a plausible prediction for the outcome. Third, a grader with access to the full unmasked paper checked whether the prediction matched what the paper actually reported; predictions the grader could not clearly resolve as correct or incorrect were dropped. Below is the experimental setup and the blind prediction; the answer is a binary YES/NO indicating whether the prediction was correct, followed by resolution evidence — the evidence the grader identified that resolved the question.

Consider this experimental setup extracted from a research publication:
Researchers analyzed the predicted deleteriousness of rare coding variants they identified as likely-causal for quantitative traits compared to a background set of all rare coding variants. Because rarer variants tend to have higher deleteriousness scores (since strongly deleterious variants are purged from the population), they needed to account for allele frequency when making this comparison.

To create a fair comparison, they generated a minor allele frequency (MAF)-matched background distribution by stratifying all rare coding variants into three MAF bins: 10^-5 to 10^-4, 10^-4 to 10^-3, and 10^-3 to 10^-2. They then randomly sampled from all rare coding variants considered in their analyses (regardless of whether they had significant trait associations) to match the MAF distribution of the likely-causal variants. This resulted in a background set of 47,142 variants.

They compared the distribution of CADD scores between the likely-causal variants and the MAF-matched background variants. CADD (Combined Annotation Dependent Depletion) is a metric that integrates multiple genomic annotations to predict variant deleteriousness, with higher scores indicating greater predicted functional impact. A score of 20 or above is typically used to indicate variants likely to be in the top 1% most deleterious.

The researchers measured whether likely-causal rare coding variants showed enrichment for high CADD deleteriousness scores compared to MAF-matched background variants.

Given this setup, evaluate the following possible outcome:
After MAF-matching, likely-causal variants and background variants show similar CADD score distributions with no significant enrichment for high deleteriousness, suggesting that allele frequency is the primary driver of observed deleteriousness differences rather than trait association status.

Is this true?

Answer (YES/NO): NO